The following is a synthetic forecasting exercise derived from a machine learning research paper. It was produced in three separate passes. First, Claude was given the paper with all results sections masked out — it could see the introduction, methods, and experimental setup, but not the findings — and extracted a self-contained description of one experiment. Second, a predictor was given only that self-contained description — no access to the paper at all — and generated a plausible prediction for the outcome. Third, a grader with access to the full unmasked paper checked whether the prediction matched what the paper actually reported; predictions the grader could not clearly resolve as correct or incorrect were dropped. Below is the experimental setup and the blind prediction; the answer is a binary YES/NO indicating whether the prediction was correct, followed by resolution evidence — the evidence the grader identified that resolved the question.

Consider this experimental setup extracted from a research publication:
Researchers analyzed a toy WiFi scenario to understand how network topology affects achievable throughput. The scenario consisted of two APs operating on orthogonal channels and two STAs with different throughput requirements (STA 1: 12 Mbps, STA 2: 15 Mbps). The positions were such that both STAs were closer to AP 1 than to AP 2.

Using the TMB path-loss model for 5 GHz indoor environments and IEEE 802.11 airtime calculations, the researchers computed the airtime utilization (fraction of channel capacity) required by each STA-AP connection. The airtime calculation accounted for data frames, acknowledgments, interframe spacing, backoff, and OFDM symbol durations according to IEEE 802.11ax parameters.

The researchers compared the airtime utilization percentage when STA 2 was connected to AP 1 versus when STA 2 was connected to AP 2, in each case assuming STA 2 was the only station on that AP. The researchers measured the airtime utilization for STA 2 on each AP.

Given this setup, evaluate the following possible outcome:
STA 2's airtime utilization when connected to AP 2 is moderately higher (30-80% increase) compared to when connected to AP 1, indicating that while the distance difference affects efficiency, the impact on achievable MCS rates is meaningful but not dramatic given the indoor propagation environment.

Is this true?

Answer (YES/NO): NO